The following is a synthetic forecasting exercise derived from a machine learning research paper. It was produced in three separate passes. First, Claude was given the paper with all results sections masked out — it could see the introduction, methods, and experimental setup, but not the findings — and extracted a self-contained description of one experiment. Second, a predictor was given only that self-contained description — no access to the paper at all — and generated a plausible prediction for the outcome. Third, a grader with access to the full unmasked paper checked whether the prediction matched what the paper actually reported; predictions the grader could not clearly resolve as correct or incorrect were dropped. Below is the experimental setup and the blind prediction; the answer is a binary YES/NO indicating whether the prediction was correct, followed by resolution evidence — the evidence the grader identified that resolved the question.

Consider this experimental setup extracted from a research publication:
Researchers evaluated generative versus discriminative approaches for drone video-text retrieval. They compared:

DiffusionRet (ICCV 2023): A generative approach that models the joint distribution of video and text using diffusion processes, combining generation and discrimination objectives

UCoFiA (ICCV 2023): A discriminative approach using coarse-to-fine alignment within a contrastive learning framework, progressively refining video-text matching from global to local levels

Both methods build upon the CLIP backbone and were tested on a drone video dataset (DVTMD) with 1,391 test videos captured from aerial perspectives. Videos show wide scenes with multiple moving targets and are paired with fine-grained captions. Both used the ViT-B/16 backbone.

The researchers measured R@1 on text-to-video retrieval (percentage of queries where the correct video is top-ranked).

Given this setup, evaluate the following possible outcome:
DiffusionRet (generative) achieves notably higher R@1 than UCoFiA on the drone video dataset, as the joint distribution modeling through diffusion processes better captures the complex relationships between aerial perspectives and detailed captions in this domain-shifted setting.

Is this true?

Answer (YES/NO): NO